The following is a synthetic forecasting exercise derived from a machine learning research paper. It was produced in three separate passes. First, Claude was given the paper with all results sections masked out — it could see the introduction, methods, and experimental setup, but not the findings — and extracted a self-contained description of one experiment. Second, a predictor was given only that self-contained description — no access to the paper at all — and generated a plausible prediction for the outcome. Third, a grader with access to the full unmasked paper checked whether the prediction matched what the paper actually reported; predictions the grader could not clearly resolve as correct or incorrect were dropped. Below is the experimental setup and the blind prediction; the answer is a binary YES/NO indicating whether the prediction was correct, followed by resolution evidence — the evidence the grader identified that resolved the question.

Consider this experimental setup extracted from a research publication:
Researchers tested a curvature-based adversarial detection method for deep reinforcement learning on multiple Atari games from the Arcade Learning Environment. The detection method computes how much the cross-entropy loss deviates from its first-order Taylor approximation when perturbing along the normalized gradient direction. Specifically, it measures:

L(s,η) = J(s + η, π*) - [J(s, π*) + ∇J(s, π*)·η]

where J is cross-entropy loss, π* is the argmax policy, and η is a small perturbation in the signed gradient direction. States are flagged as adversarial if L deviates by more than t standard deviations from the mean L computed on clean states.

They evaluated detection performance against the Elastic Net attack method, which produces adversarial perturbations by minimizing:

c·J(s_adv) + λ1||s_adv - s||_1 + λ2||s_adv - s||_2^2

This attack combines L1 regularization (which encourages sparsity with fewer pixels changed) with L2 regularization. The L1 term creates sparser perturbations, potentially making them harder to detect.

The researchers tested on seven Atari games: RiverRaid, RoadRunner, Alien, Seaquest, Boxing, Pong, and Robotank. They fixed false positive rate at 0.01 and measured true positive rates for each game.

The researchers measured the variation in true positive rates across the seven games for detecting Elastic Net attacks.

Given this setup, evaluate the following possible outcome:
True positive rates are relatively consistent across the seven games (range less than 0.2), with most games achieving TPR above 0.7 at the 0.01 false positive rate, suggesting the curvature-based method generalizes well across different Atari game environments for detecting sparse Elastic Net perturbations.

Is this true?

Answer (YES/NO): NO